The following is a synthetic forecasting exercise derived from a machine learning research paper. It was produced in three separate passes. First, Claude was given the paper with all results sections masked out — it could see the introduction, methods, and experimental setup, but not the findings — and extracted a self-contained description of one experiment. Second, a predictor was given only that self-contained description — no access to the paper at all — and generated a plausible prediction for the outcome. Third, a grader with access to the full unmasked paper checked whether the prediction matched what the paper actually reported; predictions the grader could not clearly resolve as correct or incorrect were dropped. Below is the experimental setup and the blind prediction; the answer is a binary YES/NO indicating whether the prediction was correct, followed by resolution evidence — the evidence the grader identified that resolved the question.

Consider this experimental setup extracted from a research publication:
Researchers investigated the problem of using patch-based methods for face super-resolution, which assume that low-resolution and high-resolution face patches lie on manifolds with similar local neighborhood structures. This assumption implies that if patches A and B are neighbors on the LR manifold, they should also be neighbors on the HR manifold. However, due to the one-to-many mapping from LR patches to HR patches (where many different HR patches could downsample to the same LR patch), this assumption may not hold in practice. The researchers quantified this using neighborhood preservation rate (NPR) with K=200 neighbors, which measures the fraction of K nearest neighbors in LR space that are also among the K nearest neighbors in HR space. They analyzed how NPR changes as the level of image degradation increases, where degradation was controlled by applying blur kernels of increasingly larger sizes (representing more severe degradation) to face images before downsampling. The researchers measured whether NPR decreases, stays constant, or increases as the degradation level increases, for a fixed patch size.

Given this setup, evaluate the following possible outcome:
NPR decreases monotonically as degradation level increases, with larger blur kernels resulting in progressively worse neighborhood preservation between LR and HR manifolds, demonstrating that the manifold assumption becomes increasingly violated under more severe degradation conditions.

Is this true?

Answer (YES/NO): YES